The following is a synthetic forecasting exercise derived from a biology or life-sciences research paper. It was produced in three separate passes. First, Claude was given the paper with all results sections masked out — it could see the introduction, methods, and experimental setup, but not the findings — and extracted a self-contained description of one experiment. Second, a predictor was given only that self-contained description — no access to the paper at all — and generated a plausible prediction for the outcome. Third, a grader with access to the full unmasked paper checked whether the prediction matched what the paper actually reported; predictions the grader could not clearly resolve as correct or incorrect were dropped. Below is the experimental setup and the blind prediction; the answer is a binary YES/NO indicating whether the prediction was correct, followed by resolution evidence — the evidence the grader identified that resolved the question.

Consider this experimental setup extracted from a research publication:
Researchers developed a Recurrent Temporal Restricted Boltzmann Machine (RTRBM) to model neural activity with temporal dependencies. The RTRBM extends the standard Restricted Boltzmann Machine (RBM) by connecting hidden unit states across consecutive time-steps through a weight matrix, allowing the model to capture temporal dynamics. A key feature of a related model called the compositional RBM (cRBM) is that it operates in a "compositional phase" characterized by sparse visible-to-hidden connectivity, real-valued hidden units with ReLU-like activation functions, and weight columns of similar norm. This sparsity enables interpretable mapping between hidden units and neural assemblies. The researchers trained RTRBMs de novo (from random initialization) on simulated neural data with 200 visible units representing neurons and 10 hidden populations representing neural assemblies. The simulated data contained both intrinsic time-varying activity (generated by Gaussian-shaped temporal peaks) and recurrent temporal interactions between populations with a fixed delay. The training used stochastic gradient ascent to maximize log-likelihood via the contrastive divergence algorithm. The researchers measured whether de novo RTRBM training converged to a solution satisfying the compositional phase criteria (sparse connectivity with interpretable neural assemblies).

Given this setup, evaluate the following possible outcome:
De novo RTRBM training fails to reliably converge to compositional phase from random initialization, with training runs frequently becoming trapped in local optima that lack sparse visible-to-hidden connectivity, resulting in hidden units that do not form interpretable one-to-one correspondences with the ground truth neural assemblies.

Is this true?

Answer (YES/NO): YES